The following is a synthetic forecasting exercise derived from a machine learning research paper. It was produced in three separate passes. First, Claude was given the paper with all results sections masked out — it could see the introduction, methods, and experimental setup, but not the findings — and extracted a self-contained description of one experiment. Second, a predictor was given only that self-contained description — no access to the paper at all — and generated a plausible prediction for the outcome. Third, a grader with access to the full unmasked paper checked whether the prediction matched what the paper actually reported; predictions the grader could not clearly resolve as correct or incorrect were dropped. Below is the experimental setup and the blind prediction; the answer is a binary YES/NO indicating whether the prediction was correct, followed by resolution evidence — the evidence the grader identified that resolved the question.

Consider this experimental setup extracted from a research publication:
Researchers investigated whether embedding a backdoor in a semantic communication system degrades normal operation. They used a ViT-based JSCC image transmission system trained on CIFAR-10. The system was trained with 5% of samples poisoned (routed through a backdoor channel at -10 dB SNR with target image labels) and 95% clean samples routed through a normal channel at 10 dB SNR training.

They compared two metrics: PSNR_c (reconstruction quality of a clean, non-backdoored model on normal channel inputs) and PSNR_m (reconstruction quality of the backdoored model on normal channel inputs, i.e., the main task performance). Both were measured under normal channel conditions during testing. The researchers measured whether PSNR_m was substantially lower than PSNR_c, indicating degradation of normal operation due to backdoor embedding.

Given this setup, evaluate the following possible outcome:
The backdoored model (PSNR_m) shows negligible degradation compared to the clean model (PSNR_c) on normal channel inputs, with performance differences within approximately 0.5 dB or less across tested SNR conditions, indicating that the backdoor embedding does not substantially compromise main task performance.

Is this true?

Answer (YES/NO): NO